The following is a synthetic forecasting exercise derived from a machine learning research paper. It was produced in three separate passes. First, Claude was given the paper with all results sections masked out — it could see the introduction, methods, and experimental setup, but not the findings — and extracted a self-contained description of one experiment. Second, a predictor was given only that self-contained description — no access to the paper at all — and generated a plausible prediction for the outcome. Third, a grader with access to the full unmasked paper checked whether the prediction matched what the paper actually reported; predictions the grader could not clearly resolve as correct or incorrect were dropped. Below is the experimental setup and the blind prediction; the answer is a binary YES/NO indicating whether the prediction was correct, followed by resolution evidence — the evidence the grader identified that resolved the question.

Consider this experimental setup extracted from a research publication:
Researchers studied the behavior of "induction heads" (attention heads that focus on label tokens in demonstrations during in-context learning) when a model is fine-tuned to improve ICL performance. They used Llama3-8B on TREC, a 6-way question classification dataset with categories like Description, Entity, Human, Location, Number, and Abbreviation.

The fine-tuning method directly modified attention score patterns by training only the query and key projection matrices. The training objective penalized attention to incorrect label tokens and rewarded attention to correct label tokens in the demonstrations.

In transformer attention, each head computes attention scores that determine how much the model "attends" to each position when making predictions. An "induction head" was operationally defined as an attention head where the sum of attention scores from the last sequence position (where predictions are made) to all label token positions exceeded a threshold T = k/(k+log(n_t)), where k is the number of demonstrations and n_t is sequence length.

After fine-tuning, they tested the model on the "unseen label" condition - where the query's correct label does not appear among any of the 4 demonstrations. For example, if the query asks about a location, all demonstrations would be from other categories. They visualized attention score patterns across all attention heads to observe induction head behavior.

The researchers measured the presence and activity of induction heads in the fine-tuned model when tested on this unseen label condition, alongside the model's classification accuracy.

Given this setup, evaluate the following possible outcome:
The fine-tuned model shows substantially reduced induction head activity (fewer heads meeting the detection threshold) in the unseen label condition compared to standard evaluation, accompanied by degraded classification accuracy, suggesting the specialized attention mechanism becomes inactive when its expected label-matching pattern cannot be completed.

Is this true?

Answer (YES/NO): NO